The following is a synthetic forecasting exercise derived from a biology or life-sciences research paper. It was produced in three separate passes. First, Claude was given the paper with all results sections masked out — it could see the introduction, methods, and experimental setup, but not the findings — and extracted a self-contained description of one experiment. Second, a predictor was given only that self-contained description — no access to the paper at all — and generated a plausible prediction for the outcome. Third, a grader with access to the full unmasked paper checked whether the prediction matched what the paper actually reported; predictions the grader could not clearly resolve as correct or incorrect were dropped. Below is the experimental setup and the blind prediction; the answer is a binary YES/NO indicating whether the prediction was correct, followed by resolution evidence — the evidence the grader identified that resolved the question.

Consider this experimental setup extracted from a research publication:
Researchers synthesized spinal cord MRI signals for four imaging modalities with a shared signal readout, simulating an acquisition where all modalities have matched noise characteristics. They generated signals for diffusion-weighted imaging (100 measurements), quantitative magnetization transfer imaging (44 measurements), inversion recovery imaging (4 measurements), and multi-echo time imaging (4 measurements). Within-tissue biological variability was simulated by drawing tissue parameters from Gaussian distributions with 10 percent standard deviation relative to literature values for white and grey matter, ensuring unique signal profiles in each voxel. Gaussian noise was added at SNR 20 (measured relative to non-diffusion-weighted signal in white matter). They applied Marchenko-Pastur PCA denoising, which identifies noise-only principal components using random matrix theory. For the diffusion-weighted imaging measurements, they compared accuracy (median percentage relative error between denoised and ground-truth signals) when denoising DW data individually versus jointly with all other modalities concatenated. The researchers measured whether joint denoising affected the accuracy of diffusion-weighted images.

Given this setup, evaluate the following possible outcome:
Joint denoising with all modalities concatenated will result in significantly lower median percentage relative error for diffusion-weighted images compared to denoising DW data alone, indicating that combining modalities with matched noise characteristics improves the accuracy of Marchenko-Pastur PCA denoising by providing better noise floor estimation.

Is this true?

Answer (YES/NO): NO